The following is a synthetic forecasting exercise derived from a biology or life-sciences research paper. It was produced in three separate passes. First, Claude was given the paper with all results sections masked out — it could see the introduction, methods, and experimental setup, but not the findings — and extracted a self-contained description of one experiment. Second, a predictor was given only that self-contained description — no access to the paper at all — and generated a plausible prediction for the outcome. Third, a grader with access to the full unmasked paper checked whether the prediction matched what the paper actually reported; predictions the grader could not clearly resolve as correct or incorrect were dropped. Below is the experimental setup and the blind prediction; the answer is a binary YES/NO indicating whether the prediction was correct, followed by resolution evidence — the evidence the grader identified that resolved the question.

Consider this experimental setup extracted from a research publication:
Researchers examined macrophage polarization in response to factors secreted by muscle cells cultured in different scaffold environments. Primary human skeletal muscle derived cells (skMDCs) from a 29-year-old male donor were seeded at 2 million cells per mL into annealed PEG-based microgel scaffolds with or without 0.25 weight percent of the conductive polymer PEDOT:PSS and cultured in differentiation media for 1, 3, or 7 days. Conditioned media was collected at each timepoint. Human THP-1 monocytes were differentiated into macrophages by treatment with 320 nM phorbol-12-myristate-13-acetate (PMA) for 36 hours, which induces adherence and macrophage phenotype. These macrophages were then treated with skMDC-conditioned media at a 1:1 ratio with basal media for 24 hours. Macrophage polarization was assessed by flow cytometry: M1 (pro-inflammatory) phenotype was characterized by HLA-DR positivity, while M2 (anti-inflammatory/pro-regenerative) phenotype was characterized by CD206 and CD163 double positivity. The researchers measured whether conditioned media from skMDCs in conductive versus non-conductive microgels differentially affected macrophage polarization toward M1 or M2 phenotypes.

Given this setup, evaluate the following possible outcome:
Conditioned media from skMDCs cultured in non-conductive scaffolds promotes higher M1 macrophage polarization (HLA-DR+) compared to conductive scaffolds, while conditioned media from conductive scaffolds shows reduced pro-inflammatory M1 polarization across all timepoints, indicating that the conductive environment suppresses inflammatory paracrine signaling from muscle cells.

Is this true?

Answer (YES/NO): NO